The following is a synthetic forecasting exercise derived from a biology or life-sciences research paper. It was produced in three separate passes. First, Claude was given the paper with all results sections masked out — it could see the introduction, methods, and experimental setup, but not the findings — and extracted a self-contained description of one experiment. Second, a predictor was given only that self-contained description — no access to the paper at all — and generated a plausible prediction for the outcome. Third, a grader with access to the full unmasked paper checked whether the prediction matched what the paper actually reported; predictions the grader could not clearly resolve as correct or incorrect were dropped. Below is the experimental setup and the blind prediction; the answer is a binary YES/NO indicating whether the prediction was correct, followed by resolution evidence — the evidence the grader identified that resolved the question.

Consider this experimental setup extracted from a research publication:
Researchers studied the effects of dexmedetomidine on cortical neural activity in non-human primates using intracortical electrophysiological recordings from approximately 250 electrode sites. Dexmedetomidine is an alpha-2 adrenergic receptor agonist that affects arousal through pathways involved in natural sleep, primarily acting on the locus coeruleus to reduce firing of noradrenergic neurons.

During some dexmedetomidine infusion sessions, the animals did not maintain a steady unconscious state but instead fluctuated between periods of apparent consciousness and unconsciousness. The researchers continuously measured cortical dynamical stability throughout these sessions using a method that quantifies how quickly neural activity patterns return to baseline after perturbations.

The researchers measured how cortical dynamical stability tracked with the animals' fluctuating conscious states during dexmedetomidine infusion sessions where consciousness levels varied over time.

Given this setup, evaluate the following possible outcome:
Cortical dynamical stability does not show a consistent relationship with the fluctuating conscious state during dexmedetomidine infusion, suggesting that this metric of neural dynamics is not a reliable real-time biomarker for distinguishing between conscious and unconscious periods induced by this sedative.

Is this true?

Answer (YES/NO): NO